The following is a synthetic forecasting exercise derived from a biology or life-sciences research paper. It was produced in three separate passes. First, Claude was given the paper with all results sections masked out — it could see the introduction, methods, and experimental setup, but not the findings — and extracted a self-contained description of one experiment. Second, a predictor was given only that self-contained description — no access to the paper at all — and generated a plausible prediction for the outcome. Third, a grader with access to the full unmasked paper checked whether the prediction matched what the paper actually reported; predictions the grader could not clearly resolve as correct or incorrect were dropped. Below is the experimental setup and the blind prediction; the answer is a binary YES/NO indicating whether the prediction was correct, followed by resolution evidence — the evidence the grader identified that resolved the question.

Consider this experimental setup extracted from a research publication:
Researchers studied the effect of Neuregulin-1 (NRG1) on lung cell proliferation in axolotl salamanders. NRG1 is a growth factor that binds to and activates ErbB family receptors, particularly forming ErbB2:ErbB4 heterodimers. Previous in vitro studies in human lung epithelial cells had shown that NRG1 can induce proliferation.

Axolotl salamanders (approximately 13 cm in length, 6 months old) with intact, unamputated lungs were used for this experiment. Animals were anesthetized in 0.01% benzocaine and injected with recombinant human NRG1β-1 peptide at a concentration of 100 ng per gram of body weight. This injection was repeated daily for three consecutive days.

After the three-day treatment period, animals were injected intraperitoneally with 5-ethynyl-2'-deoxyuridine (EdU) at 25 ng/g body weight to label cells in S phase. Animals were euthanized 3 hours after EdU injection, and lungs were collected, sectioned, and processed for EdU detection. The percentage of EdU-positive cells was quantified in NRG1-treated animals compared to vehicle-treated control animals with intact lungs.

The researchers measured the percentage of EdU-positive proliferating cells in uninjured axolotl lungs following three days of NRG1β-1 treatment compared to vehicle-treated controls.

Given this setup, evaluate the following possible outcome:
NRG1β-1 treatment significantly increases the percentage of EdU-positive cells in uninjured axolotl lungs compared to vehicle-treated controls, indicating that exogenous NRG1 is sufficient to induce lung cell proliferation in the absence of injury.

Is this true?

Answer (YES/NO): YES